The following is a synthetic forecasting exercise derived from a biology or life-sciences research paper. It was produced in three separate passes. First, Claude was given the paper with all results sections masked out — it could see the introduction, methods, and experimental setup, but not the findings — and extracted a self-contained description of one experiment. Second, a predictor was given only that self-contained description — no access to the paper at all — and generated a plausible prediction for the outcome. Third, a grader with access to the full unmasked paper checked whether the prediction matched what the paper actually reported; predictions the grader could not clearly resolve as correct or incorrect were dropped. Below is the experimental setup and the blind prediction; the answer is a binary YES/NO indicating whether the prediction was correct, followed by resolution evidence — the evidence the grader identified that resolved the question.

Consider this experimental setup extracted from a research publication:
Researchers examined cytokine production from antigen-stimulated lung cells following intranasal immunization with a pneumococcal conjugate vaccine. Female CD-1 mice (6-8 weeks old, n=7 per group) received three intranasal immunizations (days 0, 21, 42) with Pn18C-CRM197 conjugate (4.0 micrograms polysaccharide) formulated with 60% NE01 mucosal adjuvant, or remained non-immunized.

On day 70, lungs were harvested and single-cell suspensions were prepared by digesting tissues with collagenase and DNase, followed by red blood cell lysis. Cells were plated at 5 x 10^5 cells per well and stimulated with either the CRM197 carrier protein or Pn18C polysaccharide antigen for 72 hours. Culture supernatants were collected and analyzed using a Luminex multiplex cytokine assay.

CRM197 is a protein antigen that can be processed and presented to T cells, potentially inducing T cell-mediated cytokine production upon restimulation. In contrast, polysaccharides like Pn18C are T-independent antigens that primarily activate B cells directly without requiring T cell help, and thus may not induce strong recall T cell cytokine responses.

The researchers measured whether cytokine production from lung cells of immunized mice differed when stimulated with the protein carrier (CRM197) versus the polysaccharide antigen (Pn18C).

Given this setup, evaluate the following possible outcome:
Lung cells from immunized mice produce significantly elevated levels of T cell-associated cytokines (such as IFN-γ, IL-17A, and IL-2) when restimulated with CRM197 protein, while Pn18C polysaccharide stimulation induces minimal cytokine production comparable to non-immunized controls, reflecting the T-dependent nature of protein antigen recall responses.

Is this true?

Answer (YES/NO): NO